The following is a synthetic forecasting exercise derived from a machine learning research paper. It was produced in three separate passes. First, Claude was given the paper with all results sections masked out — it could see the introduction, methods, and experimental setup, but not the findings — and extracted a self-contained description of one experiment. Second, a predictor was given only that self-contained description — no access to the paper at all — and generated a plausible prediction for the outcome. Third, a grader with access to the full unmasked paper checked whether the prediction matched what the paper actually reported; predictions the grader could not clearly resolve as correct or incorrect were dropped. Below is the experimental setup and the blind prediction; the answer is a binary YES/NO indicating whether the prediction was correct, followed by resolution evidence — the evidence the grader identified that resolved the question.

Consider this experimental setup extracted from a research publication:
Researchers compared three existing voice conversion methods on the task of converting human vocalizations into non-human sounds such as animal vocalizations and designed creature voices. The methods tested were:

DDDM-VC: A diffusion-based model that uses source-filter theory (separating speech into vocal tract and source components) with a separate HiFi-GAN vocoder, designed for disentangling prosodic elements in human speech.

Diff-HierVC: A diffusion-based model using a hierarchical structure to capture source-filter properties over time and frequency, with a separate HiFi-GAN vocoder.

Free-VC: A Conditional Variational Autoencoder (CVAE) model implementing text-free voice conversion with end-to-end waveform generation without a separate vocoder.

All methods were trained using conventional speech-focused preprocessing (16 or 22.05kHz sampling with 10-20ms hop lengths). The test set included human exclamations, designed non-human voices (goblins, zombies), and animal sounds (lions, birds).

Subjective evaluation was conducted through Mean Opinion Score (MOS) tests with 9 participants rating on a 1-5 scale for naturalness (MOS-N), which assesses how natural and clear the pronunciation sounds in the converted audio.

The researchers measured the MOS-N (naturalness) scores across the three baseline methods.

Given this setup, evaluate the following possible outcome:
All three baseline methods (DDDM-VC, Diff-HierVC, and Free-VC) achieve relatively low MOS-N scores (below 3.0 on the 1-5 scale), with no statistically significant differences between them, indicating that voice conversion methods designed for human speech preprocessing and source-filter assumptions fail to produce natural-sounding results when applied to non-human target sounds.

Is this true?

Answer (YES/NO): NO